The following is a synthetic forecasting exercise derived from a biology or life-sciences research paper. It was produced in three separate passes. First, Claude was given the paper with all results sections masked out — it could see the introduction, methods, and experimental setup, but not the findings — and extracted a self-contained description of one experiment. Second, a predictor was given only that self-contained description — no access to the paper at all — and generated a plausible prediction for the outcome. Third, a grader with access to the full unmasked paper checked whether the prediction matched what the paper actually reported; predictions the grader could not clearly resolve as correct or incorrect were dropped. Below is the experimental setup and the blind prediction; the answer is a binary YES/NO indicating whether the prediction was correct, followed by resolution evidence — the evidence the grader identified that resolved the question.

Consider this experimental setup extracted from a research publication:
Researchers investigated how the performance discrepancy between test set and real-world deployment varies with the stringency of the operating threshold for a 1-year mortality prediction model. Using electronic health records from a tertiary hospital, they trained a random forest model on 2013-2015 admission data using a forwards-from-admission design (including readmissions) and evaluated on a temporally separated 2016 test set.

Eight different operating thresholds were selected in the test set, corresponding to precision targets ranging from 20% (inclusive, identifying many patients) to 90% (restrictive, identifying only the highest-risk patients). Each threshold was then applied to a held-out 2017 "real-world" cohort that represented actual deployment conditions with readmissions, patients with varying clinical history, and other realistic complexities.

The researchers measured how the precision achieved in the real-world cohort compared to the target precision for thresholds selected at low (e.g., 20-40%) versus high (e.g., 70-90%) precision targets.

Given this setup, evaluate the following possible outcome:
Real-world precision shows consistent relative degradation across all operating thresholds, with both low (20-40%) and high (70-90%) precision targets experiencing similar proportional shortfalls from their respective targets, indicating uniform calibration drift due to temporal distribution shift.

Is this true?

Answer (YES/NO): NO